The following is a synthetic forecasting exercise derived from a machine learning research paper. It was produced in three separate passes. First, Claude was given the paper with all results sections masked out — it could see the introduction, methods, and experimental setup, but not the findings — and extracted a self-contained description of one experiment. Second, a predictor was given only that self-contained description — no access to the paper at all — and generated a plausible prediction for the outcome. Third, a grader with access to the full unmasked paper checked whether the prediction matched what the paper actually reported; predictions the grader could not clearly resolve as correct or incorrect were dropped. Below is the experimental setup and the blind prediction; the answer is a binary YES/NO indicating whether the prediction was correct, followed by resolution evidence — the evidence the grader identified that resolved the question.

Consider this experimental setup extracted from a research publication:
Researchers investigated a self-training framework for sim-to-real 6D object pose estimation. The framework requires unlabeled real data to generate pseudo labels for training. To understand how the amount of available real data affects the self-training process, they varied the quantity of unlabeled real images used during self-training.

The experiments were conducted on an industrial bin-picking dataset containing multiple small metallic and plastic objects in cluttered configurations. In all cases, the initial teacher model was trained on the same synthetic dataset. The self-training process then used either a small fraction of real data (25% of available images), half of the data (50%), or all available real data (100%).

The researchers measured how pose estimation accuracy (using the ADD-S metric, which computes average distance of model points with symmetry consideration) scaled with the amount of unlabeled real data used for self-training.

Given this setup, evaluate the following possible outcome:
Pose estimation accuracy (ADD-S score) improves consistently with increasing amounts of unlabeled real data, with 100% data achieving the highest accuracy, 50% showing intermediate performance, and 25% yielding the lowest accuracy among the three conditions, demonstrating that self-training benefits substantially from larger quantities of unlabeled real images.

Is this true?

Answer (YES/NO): NO